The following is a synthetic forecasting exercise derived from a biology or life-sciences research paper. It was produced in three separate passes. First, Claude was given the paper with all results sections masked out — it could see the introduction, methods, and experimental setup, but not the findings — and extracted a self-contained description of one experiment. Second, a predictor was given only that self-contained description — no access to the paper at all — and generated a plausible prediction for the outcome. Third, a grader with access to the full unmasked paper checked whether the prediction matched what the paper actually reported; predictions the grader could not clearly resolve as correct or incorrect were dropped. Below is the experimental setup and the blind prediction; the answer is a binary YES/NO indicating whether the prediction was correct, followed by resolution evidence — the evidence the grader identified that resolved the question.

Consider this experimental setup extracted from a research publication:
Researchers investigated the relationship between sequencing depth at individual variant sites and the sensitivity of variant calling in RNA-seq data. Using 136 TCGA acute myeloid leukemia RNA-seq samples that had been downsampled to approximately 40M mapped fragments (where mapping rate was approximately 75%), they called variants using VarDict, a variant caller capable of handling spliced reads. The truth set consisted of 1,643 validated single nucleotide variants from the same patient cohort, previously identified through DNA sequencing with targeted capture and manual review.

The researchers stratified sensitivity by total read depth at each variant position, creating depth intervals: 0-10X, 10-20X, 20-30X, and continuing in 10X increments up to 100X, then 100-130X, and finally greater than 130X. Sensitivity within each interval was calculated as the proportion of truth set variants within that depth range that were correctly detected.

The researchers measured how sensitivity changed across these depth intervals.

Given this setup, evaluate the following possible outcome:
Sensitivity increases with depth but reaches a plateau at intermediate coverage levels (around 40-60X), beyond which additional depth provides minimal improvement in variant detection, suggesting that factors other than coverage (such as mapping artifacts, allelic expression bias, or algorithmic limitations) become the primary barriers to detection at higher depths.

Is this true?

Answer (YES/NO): NO